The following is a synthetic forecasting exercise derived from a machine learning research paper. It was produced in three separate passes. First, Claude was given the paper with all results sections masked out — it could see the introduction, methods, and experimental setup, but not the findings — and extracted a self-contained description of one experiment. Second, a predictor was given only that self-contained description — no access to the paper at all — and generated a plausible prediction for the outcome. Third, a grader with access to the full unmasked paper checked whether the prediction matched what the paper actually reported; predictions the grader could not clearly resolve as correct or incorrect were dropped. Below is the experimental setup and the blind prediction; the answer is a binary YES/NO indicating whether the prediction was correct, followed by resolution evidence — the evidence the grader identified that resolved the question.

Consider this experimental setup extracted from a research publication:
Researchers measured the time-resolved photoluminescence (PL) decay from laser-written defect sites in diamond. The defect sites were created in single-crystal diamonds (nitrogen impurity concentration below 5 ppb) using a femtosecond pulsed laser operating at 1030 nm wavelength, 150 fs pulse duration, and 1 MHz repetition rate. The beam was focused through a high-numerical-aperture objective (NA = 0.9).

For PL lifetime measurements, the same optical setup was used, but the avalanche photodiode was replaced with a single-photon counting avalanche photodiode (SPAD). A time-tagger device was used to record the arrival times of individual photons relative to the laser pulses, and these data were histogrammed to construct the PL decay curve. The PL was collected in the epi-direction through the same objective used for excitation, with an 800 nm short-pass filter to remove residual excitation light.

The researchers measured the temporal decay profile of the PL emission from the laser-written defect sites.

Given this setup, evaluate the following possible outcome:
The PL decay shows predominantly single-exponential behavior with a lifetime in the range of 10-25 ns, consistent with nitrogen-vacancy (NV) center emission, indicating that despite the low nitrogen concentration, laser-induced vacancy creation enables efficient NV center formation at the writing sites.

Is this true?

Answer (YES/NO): NO